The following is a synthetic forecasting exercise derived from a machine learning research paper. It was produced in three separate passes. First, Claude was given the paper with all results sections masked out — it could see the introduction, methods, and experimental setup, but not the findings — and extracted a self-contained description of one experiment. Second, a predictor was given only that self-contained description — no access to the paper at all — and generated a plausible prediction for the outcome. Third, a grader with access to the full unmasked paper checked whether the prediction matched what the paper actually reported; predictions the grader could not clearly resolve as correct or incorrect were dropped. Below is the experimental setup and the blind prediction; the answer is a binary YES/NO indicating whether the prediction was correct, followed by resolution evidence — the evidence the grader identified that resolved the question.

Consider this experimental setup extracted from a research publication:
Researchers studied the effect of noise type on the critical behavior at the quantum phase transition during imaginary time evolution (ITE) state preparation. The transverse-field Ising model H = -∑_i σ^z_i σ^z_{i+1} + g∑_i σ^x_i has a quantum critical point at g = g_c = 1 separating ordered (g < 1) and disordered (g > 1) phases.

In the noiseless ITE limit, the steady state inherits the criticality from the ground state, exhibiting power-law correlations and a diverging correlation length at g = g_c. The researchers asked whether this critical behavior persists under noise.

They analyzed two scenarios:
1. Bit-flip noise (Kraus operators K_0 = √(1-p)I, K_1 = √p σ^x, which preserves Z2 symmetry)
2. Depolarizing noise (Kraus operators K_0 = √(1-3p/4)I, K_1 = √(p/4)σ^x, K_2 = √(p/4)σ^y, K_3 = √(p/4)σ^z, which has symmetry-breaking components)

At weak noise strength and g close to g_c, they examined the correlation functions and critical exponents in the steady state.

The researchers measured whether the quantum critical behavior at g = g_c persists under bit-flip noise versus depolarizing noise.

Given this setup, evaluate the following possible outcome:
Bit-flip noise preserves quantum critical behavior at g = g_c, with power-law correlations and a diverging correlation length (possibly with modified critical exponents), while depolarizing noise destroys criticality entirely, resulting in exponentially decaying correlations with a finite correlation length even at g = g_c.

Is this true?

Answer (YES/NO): NO